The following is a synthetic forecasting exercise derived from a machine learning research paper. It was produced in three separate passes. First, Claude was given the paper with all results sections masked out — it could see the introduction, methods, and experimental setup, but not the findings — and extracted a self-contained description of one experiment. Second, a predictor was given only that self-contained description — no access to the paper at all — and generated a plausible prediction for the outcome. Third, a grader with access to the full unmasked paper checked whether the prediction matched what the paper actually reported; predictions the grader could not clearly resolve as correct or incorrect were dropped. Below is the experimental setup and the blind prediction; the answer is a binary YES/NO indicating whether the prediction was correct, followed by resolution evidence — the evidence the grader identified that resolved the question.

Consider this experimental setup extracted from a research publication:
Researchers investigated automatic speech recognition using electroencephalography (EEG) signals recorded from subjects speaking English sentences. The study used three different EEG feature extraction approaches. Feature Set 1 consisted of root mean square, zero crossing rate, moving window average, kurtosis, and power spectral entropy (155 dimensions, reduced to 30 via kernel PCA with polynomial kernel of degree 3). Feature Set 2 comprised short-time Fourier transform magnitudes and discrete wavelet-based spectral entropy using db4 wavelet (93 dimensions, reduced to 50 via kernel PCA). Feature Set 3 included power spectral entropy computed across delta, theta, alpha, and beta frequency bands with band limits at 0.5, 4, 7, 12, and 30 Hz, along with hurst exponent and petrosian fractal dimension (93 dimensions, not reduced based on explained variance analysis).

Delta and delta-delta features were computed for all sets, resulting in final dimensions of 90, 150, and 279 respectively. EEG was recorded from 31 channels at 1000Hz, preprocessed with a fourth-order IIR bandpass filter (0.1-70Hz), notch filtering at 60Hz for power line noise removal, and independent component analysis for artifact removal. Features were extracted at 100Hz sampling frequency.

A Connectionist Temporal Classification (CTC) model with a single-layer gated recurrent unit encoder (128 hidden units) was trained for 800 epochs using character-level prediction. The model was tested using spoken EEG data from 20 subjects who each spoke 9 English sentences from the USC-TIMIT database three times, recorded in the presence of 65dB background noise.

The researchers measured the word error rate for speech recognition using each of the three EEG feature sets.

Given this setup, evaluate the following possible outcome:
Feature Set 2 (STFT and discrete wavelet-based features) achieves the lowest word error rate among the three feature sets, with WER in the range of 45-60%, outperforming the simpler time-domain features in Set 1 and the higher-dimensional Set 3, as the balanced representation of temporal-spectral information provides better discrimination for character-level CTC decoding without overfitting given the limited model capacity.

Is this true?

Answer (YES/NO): NO